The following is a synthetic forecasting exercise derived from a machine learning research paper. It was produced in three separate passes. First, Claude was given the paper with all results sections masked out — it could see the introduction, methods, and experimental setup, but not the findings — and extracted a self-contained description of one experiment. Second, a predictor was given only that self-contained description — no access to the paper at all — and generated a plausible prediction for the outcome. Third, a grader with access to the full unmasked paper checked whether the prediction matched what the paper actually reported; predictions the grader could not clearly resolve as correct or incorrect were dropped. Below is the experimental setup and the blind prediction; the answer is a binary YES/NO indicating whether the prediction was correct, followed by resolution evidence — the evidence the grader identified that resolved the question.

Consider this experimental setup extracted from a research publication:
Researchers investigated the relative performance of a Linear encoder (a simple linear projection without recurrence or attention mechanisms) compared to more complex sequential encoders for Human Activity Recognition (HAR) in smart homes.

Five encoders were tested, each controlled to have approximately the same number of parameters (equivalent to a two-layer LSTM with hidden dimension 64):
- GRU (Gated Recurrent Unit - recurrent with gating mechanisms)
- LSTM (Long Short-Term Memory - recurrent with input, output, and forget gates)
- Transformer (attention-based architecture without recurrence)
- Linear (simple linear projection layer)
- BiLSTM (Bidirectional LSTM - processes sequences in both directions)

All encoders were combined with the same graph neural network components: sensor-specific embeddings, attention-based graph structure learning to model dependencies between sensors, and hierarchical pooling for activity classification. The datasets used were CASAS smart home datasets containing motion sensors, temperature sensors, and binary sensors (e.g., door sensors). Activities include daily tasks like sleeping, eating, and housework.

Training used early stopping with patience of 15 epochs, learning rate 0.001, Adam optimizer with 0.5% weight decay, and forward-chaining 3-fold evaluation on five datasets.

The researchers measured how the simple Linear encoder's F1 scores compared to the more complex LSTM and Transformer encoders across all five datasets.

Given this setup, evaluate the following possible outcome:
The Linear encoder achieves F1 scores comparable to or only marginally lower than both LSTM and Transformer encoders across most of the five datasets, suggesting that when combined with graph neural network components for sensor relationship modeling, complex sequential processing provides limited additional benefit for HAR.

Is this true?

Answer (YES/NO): YES